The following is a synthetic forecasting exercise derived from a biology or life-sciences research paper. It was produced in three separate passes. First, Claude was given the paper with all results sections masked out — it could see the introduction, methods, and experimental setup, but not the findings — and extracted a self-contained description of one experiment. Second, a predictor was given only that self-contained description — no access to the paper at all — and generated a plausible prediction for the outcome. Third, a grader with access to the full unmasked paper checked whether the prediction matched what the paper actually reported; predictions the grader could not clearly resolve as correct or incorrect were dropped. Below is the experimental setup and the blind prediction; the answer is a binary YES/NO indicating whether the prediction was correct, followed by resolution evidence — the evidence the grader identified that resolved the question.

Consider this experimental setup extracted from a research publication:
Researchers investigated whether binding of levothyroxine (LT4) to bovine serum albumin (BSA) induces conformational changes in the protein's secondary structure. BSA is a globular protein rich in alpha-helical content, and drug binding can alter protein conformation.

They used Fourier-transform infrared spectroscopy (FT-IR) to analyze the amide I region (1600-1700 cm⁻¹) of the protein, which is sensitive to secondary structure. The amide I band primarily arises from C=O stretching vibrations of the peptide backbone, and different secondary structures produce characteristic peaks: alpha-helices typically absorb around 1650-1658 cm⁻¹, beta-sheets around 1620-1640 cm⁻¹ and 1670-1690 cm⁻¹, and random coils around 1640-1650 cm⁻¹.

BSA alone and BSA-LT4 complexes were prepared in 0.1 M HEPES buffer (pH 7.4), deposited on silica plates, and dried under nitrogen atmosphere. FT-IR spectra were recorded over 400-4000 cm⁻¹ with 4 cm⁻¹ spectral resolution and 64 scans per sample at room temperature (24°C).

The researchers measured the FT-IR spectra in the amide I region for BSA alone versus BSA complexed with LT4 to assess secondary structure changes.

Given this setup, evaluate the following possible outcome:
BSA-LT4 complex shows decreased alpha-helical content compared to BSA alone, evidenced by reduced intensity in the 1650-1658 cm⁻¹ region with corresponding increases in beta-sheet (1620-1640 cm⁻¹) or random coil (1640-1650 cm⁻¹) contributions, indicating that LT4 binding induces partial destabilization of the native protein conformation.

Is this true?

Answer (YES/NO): YES